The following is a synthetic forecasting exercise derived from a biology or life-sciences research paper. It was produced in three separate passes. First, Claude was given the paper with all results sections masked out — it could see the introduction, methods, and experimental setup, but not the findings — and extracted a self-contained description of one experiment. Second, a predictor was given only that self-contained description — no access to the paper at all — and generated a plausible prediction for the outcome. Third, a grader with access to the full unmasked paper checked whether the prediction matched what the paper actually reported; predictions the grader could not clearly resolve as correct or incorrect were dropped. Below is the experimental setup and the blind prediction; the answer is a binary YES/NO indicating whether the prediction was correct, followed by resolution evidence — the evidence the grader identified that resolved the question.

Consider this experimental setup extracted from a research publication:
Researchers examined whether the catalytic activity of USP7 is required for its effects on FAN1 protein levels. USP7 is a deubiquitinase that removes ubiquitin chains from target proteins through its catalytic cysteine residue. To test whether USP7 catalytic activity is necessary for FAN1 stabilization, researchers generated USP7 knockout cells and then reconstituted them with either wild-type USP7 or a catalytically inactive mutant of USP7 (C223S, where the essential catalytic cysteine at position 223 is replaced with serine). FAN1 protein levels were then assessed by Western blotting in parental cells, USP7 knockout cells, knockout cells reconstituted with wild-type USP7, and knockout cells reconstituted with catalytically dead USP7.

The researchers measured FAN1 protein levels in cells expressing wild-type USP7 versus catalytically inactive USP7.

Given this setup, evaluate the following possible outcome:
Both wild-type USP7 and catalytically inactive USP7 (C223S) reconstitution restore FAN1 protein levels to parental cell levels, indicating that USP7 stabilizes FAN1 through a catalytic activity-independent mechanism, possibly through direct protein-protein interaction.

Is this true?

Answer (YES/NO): NO